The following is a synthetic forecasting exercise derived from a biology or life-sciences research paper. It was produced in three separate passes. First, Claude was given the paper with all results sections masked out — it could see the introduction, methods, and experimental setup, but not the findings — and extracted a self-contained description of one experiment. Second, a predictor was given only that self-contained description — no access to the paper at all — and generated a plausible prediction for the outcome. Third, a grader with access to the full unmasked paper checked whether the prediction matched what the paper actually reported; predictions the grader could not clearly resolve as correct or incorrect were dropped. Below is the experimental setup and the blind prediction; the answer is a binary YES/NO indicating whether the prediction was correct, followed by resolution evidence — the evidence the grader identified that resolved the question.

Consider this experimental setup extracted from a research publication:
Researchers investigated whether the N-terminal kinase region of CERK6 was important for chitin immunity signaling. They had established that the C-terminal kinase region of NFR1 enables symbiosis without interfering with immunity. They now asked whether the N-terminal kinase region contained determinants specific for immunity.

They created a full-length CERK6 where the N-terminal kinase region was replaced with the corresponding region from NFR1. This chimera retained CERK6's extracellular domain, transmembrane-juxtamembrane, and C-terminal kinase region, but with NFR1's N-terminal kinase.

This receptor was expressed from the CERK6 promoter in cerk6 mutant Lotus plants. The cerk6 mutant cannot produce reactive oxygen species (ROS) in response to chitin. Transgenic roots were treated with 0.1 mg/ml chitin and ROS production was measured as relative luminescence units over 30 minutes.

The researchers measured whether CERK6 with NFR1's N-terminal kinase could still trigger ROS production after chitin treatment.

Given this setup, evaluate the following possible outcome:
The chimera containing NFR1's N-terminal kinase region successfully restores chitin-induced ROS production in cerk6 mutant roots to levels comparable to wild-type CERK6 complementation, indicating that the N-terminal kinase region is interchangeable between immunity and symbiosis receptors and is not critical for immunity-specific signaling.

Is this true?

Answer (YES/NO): NO